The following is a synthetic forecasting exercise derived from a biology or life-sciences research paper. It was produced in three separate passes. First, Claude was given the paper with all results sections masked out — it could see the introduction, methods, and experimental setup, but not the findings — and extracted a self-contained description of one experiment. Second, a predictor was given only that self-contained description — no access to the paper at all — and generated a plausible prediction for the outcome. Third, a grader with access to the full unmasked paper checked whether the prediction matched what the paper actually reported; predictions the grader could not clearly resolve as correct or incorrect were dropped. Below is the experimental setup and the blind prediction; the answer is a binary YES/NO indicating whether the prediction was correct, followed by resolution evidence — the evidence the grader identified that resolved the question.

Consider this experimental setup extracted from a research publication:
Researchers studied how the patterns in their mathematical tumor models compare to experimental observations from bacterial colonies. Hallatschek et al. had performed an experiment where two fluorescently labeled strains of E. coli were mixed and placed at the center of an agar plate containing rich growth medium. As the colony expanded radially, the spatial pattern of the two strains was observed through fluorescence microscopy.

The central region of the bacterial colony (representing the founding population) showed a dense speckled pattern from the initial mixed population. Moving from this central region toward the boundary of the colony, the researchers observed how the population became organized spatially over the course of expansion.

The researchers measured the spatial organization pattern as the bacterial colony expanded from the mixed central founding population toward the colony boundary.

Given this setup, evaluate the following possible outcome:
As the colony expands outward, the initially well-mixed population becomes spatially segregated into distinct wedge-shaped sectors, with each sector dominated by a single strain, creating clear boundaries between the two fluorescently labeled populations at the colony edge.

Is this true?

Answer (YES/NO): YES